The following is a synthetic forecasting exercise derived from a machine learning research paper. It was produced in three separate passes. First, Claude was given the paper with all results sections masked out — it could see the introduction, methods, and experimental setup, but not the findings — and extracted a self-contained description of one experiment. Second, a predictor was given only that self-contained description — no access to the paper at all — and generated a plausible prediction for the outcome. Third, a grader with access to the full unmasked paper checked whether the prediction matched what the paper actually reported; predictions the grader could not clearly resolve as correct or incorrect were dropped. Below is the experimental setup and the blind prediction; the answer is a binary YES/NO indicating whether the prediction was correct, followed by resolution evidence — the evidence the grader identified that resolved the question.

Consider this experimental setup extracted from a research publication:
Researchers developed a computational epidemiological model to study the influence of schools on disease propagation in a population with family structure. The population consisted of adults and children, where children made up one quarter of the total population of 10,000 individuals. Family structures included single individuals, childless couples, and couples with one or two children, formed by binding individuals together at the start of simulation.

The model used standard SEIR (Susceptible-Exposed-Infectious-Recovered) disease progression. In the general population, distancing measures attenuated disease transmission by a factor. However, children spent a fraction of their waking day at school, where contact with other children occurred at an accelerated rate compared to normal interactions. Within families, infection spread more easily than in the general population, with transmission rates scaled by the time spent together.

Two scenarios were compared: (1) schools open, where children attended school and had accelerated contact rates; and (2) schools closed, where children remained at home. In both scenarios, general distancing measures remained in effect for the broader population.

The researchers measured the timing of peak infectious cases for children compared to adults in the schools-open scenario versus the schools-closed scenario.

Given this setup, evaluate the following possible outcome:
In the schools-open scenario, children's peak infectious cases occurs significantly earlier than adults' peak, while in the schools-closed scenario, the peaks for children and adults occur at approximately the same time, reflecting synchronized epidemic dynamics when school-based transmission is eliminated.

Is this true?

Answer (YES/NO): YES